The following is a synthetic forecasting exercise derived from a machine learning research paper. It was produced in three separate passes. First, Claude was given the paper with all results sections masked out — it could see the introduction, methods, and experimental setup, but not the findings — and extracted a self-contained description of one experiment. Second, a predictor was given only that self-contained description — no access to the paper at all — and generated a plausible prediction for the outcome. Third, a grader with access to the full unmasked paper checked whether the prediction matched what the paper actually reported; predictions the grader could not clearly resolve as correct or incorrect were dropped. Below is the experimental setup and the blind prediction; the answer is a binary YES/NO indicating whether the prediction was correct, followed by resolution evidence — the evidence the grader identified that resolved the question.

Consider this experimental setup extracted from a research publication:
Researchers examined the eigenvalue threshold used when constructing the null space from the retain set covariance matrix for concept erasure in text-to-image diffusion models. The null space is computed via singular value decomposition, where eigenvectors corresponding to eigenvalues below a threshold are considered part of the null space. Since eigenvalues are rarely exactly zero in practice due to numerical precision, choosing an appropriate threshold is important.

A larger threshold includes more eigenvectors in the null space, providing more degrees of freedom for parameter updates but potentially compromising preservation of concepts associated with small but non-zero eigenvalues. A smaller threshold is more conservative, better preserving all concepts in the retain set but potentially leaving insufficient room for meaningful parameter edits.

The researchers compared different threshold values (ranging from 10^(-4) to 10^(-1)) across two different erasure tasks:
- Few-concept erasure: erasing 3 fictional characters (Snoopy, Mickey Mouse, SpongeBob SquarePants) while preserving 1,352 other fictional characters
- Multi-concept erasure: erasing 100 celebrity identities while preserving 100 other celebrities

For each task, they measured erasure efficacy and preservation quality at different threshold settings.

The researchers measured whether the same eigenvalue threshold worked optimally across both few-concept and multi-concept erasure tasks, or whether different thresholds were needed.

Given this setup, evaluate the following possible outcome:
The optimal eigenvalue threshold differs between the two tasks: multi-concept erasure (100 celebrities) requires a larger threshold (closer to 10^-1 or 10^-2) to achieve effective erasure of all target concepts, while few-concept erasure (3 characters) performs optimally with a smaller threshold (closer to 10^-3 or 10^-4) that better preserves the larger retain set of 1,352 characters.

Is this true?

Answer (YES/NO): NO